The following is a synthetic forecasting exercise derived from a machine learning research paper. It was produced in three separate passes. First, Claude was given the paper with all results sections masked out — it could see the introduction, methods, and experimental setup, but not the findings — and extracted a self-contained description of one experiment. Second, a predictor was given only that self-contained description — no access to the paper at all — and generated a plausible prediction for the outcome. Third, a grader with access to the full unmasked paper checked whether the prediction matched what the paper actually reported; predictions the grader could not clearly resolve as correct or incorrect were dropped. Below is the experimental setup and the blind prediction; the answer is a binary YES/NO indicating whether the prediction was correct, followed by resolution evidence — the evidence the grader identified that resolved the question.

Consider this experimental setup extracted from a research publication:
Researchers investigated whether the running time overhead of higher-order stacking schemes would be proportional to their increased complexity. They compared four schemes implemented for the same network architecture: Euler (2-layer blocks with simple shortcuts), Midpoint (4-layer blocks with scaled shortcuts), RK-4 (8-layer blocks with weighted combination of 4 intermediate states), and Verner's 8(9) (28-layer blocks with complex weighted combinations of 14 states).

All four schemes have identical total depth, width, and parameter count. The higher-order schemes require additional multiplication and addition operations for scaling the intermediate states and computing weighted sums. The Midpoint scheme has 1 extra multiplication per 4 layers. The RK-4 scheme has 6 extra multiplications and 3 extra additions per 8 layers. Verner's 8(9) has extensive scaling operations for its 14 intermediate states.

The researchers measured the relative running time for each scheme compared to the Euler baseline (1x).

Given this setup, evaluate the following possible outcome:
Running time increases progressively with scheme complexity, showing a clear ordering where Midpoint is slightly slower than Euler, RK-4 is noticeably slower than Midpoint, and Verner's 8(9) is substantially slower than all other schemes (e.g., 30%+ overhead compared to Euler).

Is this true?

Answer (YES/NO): NO